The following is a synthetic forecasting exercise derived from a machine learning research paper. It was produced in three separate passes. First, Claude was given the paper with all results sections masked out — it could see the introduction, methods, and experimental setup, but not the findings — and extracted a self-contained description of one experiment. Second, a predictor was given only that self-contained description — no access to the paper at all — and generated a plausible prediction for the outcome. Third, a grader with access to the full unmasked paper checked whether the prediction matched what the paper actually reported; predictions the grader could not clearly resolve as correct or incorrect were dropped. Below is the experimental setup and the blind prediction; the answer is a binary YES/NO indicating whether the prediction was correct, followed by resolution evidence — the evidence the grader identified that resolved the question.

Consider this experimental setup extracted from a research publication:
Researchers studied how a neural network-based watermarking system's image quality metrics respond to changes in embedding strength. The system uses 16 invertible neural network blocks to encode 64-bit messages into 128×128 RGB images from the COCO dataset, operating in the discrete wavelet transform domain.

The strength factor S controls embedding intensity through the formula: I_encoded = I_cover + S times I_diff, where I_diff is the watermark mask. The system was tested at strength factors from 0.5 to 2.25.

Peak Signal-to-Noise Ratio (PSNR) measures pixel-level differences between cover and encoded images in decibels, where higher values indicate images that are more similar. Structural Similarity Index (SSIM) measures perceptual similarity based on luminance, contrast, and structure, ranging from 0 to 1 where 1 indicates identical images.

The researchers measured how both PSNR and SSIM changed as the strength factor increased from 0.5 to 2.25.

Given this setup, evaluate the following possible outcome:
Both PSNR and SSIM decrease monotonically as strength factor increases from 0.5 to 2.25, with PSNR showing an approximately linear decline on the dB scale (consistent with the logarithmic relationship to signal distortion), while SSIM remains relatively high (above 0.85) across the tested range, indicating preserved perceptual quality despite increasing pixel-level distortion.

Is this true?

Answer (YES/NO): NO